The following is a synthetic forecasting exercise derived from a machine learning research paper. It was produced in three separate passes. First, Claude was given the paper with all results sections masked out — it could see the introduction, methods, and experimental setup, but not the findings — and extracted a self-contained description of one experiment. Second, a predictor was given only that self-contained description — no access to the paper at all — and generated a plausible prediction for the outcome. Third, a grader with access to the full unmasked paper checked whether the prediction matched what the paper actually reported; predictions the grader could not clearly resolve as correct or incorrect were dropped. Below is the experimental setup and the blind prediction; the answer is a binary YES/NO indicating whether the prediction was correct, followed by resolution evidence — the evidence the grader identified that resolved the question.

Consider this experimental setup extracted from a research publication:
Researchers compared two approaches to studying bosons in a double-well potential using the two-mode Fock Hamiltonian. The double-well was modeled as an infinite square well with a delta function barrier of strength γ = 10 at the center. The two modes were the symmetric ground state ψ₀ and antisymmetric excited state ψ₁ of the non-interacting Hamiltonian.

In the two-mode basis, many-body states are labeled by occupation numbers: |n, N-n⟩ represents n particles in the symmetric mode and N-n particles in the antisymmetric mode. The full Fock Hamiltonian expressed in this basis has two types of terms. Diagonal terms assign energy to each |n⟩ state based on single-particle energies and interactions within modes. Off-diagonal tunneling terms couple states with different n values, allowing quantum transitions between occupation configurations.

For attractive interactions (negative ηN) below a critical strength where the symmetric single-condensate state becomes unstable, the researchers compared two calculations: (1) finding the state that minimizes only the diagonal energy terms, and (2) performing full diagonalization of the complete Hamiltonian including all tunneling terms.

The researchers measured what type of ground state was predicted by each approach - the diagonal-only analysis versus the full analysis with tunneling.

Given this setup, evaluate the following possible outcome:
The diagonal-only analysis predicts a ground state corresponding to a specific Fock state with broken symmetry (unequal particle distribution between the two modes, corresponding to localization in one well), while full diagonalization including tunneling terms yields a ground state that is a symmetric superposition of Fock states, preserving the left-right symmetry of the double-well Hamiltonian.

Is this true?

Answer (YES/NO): NO